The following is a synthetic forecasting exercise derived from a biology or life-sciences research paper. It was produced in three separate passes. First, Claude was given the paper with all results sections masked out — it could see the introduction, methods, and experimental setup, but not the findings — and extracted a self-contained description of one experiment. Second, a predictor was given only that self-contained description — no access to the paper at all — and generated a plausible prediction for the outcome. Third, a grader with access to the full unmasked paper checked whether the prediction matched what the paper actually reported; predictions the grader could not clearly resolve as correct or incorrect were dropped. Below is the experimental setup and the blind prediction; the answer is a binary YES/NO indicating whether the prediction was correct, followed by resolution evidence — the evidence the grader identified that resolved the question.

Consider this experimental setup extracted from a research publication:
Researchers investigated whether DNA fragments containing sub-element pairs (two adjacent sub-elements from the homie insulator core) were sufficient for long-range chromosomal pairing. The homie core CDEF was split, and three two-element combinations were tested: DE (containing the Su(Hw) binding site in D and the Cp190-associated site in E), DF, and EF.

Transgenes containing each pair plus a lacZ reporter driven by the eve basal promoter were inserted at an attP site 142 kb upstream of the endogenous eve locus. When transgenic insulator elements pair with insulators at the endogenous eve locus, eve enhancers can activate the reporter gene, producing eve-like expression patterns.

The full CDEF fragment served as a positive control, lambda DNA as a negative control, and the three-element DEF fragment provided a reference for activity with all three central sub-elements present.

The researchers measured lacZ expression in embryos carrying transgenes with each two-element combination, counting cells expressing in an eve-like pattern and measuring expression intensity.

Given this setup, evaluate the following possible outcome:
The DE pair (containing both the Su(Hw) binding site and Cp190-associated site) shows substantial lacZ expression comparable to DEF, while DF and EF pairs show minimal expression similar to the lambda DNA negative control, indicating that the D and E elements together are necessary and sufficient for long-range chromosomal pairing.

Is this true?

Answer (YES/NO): NO